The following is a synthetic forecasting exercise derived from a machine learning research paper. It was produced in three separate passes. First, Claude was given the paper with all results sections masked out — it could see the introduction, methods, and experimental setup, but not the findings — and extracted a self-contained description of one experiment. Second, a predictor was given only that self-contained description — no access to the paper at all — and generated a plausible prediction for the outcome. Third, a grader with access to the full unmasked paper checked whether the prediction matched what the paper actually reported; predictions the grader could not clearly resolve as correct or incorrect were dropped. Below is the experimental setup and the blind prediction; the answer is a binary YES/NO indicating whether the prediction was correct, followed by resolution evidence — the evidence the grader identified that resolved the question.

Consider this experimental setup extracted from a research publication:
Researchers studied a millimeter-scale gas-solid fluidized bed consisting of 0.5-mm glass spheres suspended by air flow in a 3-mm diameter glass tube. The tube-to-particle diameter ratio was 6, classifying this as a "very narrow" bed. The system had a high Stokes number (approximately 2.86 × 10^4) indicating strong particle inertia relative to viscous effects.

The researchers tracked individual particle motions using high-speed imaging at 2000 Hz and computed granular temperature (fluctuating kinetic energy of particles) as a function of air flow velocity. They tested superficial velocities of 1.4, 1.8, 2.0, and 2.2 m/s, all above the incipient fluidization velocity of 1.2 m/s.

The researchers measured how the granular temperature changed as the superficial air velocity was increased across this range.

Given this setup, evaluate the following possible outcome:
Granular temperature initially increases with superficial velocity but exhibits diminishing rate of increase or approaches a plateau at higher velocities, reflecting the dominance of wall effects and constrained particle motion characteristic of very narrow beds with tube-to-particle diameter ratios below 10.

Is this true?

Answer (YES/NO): NO